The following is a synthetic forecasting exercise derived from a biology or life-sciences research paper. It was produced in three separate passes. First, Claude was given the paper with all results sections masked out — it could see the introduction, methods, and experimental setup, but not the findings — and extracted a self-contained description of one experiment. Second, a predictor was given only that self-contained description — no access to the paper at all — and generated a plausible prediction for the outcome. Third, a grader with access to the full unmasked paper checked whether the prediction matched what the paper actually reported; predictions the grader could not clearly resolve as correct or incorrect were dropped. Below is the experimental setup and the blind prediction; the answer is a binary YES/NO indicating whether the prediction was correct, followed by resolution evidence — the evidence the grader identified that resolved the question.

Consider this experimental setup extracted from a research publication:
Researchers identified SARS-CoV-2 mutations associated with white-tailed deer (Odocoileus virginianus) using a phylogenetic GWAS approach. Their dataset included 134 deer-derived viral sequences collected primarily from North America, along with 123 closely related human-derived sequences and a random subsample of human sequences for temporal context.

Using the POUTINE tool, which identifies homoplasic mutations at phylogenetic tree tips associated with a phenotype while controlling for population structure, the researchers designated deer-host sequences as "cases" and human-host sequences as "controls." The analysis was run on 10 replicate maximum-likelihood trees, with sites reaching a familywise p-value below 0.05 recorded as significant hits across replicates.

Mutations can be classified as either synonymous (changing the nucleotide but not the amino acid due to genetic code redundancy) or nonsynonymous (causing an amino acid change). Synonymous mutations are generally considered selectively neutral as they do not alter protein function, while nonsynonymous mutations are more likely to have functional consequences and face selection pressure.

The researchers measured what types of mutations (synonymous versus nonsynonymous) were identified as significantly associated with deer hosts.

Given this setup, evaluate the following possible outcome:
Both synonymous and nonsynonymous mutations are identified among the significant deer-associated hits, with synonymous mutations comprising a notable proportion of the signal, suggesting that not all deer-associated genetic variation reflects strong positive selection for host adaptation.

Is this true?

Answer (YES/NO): YES